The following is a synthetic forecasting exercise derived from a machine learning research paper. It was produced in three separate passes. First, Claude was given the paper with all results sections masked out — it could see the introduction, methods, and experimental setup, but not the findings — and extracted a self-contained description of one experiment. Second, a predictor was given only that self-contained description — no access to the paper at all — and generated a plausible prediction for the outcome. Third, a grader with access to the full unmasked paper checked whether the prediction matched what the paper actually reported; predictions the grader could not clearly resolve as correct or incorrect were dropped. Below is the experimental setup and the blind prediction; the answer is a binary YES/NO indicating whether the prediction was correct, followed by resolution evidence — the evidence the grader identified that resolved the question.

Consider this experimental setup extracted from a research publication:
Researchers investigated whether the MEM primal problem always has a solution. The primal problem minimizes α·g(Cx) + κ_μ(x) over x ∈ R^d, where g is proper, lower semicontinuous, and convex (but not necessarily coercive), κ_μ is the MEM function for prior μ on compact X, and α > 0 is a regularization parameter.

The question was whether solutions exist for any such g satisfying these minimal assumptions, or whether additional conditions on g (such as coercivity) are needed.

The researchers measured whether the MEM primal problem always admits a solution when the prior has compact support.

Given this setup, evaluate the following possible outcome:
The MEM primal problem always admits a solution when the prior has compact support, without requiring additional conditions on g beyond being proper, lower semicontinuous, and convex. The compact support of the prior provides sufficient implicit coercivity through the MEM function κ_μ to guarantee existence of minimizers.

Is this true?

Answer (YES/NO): YES